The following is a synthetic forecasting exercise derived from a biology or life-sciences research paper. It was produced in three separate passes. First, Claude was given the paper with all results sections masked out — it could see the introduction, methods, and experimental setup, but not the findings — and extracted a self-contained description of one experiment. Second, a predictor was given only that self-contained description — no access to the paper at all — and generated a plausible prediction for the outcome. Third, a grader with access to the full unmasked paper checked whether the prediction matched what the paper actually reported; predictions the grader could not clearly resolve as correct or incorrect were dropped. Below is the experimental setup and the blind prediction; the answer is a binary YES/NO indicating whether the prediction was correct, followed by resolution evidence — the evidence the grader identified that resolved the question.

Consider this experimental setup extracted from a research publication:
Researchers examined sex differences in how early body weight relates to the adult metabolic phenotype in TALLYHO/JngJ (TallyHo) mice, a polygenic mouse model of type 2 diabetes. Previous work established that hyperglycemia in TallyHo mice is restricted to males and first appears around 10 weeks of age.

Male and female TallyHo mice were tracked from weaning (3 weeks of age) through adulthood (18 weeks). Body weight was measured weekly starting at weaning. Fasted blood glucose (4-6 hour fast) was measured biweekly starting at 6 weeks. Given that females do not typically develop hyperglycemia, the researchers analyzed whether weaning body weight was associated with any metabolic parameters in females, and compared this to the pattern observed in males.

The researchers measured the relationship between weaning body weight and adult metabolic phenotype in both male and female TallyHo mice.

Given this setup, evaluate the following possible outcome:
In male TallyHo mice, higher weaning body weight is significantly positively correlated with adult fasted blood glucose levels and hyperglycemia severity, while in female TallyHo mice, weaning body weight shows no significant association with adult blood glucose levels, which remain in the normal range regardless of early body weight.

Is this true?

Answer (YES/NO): YES